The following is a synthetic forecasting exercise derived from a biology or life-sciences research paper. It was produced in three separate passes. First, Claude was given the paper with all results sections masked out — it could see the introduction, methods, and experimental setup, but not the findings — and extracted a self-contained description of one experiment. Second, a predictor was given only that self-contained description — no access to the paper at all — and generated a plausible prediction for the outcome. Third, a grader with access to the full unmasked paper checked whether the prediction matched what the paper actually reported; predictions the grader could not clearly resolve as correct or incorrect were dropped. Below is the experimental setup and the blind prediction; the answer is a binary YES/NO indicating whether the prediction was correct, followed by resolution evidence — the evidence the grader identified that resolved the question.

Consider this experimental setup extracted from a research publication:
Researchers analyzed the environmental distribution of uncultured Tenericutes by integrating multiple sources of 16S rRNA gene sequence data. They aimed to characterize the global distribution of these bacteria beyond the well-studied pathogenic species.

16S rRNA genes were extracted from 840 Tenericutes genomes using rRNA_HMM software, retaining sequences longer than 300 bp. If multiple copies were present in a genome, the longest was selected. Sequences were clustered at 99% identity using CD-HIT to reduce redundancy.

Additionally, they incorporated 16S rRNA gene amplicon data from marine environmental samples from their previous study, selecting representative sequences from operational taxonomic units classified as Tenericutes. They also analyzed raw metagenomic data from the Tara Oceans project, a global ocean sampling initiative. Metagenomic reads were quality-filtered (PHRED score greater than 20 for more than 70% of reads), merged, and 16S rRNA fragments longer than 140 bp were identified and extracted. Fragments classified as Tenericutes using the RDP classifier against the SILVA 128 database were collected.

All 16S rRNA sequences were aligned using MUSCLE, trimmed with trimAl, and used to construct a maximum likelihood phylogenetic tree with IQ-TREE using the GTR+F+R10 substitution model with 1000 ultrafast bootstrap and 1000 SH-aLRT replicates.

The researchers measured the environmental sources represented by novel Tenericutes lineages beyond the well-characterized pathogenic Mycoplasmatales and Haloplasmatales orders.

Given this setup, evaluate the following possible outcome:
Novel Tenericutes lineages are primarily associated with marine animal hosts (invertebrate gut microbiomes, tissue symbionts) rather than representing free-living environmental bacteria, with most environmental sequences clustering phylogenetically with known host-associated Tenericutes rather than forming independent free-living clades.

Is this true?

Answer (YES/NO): NO